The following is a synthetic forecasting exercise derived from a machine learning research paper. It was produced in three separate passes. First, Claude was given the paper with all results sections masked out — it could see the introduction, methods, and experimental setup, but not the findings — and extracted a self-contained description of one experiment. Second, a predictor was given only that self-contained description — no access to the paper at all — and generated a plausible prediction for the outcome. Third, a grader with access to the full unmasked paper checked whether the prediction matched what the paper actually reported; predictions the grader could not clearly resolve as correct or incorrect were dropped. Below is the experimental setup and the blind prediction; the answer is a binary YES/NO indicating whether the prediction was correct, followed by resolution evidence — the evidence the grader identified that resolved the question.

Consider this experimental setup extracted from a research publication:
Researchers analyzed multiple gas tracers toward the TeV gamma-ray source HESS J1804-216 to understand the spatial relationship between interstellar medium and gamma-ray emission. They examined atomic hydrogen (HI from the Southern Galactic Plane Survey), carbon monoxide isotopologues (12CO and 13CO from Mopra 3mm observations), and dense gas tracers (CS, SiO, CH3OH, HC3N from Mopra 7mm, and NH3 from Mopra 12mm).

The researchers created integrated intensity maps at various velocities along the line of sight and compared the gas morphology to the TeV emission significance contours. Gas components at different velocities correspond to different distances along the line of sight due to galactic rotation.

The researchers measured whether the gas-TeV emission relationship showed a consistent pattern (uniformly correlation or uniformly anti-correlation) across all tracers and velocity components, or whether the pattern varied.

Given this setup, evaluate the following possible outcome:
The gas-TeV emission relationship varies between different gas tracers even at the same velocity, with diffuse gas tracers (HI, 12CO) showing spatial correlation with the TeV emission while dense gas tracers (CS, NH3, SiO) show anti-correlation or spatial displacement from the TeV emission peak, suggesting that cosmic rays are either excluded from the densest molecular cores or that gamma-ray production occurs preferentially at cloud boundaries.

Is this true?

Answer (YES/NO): NO